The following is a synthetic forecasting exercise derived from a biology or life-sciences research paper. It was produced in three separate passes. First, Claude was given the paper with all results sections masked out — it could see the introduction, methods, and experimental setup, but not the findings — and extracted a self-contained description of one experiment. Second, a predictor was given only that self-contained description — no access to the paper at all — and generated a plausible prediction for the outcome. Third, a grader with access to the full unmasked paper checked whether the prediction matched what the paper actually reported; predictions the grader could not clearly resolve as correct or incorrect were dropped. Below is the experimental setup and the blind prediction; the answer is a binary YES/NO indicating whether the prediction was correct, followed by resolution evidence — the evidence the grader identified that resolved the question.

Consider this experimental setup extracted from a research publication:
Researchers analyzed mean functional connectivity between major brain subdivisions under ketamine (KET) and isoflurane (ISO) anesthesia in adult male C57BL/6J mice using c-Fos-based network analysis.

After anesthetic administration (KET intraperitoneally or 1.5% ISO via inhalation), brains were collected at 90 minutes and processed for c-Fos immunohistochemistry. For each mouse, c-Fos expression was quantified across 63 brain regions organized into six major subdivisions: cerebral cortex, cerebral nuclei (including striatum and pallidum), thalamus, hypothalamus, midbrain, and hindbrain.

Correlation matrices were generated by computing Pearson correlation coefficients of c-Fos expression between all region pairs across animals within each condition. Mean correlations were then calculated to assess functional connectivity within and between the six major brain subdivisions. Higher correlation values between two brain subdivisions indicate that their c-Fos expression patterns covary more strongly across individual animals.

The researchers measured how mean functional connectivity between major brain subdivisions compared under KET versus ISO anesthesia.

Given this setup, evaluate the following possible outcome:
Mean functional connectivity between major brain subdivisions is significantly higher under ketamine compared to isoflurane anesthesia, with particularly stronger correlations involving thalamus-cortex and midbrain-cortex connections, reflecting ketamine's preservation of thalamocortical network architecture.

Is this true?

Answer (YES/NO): NO